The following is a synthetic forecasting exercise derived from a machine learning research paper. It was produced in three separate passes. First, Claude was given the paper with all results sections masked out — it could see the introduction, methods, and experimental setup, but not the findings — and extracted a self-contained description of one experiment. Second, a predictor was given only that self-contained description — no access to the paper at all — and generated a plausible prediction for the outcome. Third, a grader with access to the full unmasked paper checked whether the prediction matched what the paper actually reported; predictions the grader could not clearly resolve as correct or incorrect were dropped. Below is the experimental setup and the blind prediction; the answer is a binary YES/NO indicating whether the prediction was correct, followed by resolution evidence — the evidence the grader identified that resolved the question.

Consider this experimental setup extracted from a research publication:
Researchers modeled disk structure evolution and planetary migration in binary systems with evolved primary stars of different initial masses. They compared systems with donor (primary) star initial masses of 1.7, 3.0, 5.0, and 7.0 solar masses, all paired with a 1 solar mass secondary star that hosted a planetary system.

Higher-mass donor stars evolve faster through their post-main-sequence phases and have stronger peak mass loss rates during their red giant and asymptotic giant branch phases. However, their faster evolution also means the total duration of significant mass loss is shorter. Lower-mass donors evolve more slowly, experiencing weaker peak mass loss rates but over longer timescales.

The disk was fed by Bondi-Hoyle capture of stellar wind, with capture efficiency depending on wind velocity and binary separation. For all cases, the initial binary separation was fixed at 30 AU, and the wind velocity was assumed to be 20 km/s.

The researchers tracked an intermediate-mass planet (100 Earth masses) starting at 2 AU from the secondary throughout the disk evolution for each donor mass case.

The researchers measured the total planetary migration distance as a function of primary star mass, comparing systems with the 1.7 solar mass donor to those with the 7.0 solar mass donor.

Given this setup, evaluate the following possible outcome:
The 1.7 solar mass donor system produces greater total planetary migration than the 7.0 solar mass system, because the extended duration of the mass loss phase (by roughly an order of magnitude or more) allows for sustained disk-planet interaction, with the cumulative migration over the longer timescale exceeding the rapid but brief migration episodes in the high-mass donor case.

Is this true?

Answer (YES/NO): NO